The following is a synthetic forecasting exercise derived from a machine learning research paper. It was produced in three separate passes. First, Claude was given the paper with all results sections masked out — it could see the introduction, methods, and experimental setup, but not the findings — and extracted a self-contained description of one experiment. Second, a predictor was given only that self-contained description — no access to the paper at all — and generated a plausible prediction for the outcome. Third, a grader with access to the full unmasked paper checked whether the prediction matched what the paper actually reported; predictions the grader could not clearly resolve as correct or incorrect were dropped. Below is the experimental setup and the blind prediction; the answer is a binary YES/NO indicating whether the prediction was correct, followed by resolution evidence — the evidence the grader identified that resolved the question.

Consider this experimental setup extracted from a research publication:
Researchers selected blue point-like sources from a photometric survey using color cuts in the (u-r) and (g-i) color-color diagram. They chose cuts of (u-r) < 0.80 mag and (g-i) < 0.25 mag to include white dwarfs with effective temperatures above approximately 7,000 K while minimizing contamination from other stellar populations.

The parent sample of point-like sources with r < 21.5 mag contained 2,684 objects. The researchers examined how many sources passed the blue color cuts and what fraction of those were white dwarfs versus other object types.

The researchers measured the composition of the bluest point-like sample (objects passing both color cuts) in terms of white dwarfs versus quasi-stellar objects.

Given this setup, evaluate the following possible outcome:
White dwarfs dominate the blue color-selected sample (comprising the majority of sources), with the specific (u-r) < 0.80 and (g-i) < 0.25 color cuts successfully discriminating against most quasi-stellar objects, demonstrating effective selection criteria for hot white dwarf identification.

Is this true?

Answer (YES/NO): NO